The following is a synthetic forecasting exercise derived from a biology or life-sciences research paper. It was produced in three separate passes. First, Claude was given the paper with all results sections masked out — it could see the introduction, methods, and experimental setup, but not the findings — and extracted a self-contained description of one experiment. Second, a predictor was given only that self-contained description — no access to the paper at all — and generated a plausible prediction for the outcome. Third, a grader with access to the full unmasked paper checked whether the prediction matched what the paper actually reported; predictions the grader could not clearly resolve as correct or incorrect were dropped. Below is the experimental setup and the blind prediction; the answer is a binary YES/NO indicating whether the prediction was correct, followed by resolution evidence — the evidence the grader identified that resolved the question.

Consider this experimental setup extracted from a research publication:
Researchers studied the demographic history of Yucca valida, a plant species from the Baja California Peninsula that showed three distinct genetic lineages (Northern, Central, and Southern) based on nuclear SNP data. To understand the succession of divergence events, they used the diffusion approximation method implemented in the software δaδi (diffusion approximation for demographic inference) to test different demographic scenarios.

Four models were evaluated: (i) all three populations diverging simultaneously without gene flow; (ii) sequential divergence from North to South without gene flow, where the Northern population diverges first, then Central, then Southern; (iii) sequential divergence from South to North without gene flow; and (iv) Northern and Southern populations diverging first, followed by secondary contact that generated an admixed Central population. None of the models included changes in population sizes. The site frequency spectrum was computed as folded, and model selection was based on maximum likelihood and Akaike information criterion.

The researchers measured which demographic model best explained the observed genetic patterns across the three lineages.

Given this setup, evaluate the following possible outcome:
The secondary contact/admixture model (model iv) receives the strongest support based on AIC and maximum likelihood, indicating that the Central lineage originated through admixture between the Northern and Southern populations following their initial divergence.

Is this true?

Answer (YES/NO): NO